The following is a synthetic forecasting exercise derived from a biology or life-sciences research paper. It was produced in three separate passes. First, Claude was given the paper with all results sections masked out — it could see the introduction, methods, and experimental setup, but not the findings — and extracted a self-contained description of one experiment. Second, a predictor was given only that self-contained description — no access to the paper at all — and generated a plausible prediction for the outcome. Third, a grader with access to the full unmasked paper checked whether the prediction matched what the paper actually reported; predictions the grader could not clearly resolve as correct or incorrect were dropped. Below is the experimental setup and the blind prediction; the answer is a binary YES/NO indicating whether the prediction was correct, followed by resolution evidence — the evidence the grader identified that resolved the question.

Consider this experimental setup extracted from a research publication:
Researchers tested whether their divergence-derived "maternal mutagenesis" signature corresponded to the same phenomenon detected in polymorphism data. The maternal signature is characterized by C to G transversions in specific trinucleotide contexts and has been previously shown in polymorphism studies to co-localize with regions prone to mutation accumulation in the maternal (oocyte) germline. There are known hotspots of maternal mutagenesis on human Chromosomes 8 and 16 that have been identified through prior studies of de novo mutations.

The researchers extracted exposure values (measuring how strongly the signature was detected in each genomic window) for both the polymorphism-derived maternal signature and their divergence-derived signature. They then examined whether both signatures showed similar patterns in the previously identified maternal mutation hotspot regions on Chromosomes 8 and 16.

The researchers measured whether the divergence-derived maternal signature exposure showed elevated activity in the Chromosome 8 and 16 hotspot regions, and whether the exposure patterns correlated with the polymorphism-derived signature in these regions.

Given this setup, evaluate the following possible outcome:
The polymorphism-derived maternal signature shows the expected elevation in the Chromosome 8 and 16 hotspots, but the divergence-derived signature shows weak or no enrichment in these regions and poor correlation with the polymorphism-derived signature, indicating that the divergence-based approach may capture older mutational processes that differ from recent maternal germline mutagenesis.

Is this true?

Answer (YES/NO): NO